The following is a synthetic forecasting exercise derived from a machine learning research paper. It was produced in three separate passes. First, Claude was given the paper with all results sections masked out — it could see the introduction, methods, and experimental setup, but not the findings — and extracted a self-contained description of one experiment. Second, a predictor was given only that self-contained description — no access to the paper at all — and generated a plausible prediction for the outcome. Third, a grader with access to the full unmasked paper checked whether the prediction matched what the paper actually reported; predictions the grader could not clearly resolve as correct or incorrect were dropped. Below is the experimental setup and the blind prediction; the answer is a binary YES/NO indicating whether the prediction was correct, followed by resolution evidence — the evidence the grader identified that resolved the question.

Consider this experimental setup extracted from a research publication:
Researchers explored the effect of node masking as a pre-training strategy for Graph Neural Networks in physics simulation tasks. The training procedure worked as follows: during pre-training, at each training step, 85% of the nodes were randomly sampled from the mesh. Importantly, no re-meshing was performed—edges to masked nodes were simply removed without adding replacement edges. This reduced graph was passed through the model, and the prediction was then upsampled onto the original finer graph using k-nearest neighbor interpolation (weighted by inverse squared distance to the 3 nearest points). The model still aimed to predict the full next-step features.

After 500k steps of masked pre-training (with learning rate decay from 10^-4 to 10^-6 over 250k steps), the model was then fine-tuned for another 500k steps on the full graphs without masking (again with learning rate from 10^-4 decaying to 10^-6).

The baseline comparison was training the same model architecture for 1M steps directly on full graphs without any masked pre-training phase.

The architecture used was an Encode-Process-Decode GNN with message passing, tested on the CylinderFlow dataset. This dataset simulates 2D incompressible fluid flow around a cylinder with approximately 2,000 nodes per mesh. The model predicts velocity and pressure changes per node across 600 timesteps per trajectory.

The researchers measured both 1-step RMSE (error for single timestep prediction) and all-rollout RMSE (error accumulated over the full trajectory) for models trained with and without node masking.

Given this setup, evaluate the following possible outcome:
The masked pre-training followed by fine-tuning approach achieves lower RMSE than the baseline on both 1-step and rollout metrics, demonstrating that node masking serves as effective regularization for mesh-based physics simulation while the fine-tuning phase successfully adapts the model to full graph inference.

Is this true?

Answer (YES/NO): YES